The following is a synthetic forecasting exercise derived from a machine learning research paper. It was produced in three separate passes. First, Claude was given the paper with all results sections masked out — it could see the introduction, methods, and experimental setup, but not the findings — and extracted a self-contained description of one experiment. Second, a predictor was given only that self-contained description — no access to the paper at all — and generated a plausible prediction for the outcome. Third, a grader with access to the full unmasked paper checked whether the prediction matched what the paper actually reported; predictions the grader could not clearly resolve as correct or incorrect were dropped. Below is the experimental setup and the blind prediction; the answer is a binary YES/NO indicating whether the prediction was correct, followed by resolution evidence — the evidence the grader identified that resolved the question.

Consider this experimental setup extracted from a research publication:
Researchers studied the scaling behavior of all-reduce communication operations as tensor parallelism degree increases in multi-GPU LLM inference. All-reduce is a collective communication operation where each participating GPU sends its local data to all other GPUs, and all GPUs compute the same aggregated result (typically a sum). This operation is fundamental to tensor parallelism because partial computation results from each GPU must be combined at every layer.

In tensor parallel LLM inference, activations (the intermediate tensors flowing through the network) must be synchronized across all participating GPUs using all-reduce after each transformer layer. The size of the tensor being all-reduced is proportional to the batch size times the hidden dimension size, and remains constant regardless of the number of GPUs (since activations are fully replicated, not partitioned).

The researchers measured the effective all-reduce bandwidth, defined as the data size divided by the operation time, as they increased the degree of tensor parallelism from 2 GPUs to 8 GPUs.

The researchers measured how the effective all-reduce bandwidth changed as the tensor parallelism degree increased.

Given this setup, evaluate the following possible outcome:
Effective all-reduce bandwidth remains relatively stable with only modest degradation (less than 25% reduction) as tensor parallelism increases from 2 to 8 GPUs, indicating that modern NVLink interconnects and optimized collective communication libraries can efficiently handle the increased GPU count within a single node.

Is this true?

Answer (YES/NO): NO